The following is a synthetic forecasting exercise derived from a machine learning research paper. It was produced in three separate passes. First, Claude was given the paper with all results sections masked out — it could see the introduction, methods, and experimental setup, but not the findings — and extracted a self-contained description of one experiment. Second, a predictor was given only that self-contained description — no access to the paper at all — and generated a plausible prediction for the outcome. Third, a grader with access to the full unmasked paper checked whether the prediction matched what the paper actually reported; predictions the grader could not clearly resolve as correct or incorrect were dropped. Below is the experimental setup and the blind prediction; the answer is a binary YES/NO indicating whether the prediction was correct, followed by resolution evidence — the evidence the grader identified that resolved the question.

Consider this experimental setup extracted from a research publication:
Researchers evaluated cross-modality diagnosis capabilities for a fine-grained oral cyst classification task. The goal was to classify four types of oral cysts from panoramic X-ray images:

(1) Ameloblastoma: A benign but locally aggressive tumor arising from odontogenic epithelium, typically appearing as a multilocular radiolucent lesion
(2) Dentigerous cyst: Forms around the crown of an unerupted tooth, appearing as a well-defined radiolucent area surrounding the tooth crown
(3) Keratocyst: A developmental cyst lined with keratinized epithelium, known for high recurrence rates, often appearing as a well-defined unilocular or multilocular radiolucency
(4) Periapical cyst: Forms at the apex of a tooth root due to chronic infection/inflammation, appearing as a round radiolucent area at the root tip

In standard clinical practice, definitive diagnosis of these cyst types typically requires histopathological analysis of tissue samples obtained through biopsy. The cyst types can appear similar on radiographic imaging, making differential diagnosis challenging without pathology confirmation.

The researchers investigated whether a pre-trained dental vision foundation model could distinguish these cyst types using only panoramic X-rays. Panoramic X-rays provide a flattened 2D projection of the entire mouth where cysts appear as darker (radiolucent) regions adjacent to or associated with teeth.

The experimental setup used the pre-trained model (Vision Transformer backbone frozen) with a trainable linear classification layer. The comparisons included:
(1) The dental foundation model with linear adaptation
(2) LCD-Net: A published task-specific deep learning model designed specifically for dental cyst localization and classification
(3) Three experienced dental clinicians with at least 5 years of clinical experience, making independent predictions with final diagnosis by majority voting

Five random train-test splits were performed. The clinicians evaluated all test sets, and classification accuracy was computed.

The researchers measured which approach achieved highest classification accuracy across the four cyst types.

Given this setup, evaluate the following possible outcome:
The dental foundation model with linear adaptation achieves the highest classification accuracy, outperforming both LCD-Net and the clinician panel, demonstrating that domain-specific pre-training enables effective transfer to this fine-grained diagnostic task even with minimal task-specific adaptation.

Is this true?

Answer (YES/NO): YES